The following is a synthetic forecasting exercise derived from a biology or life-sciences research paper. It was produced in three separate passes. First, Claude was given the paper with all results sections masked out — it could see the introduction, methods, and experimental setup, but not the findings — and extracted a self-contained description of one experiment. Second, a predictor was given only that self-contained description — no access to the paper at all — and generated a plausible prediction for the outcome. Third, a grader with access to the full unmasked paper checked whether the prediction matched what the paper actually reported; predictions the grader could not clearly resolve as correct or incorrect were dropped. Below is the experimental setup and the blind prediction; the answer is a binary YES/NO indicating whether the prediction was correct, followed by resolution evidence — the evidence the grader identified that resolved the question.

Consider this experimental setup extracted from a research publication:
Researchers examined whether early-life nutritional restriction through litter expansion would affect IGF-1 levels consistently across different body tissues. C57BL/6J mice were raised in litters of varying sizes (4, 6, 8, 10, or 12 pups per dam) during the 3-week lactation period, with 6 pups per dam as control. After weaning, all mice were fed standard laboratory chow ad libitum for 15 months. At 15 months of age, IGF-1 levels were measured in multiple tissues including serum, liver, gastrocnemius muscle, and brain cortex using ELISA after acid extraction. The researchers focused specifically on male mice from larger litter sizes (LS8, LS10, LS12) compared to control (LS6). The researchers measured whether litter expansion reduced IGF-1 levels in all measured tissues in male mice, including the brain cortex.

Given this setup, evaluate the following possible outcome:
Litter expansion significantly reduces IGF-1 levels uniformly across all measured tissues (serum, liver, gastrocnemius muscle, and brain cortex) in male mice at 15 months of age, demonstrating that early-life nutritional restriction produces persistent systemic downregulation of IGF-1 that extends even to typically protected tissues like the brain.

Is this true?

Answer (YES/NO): NO